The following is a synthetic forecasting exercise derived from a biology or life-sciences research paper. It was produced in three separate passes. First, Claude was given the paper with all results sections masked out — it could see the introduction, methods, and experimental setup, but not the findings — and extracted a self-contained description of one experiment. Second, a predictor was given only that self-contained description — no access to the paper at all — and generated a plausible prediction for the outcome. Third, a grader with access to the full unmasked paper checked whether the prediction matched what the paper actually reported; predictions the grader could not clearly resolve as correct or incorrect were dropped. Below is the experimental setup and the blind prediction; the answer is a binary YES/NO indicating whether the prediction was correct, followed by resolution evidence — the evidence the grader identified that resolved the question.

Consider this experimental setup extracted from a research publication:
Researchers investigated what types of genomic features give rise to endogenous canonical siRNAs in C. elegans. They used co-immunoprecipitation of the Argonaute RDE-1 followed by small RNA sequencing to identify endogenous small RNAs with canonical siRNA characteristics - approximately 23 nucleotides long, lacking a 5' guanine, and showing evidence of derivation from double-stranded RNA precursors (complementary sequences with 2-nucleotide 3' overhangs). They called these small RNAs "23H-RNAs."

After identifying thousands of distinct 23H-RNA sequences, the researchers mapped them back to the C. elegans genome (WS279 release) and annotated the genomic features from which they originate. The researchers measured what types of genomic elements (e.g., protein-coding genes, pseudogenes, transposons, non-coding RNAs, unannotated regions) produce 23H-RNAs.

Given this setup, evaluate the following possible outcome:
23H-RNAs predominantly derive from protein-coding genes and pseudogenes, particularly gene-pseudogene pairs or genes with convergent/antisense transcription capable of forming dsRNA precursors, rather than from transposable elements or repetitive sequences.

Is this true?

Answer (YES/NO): NO